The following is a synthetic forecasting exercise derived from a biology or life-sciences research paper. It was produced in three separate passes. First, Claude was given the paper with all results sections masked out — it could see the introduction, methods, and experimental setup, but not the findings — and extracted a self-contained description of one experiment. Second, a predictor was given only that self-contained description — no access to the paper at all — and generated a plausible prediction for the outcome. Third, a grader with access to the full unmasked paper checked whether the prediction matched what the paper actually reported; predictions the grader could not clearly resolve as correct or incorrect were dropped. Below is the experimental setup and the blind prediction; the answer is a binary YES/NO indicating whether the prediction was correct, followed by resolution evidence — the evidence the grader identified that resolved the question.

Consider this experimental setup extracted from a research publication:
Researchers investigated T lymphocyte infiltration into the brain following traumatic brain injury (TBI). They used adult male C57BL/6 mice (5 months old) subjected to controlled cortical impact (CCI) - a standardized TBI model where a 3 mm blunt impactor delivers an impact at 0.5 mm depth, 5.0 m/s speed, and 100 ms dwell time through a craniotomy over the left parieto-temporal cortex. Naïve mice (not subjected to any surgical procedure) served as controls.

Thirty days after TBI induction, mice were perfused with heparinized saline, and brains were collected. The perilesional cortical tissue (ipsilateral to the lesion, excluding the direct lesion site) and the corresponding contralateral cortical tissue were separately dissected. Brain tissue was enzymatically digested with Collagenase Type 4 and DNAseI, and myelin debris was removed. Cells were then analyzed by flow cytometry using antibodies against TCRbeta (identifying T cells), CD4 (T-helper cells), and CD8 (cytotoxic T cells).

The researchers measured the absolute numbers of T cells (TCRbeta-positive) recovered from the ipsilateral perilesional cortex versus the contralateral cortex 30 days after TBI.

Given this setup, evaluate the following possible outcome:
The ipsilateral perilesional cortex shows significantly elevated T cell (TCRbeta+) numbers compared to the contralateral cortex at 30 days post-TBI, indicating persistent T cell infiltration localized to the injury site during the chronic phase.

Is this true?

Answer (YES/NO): YES